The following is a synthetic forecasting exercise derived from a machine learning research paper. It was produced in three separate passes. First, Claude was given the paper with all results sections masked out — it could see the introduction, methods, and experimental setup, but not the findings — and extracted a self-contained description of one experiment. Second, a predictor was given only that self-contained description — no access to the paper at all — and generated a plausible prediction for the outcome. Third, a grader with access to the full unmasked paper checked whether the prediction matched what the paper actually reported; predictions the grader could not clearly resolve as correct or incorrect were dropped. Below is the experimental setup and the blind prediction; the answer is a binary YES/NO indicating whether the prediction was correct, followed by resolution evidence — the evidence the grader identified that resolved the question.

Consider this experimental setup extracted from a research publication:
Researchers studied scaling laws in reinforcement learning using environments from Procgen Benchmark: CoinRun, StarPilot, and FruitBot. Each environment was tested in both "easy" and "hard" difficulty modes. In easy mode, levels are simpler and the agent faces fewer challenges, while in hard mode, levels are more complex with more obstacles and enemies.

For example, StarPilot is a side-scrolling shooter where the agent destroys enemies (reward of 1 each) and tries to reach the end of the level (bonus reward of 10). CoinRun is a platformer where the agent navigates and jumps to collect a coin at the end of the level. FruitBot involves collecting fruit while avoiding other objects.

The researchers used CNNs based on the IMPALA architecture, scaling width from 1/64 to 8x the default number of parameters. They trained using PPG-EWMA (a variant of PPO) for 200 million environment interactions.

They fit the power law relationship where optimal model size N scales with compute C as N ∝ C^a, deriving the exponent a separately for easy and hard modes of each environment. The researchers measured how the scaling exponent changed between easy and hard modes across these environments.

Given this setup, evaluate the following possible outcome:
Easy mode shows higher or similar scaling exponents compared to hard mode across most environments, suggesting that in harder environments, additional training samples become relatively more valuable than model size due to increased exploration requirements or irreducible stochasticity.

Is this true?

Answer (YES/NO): NO